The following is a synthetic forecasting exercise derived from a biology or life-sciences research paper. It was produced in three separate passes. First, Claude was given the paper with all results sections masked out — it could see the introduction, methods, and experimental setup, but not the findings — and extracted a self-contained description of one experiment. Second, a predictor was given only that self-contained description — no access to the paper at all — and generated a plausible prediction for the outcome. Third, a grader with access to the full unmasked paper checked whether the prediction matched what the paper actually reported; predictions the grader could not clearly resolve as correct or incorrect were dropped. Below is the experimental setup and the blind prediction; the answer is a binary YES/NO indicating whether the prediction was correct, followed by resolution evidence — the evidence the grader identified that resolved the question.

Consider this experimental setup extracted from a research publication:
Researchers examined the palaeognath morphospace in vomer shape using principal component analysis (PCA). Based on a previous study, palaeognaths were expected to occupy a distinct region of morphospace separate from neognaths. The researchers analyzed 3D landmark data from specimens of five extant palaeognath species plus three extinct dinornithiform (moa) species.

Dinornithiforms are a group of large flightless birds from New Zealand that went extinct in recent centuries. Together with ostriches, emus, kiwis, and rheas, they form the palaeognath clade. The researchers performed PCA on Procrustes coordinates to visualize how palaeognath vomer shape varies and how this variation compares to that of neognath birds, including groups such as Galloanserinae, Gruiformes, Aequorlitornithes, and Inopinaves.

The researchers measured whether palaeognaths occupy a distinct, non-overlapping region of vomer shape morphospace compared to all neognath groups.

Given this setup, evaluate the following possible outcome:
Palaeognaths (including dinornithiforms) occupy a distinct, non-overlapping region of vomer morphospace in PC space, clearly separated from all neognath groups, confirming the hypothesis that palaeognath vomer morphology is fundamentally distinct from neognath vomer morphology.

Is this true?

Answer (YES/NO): NO